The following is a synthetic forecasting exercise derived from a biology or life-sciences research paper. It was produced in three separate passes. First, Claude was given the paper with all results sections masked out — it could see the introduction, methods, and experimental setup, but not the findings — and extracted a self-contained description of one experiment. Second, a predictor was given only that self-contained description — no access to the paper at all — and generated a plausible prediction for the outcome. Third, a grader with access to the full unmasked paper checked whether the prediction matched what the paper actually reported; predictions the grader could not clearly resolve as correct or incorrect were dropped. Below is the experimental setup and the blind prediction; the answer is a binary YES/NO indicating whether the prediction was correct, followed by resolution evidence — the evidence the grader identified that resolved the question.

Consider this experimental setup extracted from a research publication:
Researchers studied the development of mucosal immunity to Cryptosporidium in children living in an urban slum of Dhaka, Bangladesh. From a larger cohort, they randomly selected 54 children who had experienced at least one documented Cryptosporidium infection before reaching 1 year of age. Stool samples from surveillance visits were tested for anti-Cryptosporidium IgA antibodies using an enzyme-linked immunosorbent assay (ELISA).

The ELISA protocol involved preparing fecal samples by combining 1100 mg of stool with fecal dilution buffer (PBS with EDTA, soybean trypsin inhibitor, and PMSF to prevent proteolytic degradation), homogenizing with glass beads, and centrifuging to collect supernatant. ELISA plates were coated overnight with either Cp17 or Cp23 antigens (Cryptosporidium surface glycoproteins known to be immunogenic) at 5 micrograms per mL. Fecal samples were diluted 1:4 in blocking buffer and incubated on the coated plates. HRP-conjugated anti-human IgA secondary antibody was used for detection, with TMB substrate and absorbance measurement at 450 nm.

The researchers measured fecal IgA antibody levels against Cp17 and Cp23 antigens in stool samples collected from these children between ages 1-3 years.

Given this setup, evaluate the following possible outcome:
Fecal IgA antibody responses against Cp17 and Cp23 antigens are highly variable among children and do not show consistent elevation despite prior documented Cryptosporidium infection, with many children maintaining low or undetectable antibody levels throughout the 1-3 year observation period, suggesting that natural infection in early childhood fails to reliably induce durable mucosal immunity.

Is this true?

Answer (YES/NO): NO